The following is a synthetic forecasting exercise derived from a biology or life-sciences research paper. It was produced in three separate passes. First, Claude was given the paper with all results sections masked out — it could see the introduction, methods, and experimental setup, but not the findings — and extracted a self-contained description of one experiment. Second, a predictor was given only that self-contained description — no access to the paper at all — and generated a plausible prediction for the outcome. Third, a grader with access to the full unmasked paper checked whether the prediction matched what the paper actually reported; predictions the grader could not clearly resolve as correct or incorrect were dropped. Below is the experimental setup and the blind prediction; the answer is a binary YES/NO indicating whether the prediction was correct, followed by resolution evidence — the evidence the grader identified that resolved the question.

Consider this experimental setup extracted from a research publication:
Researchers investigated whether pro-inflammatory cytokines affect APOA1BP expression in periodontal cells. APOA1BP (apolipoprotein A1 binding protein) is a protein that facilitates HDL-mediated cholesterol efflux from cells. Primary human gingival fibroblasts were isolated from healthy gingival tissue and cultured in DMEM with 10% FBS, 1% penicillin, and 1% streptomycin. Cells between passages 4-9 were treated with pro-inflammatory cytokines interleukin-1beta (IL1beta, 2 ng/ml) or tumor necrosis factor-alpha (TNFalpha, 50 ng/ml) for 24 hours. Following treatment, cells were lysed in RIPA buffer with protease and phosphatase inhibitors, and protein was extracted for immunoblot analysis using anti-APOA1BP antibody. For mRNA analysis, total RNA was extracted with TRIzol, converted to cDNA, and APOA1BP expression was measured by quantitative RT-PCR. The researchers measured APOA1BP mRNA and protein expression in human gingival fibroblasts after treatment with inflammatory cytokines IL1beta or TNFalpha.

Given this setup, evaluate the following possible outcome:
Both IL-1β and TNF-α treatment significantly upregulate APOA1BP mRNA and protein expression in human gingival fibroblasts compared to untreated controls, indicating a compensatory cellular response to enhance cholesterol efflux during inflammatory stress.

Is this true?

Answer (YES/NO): NO